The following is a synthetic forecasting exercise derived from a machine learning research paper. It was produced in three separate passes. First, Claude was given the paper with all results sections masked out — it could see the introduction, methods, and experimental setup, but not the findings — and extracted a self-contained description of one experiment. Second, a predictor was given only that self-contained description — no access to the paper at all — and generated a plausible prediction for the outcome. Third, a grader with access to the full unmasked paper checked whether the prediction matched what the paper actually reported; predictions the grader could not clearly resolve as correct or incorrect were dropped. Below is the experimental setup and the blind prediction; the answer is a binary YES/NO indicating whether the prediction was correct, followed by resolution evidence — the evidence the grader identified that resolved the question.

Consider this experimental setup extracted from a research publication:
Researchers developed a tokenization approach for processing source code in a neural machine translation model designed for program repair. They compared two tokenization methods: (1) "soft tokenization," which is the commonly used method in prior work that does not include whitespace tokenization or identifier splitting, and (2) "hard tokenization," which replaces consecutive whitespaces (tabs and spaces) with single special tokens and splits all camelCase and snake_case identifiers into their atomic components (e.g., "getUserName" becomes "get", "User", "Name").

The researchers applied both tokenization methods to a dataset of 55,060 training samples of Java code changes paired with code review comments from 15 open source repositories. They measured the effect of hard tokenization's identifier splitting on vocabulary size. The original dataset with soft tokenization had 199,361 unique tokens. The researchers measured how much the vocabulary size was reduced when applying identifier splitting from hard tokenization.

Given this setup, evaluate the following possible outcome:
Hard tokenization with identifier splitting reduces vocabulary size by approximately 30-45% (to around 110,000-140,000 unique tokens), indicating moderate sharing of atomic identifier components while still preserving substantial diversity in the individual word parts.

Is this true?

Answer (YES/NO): NO